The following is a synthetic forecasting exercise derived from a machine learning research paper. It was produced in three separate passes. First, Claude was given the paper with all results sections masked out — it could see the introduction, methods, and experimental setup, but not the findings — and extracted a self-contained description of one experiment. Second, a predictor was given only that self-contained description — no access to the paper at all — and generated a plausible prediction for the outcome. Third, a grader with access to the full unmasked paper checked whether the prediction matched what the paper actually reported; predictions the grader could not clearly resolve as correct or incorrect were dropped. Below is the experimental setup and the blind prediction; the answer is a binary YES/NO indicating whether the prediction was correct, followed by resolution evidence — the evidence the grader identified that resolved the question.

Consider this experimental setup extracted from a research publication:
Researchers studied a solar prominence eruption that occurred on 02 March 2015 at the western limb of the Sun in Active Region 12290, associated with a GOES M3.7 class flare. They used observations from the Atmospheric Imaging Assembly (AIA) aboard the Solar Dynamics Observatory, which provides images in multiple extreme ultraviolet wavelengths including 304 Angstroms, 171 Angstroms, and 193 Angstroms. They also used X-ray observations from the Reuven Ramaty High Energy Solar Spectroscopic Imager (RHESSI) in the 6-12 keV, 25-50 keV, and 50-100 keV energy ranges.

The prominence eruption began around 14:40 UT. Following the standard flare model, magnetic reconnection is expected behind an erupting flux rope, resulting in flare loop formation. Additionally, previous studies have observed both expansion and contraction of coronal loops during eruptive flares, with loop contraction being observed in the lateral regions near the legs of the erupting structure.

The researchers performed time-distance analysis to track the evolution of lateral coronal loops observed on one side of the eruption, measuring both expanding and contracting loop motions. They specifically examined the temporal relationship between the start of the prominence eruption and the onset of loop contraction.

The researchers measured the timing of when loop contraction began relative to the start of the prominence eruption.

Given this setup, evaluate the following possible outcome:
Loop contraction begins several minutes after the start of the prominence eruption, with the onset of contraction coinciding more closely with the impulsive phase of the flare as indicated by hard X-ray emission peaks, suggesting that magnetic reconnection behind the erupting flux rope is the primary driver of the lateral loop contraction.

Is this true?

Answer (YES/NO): NO